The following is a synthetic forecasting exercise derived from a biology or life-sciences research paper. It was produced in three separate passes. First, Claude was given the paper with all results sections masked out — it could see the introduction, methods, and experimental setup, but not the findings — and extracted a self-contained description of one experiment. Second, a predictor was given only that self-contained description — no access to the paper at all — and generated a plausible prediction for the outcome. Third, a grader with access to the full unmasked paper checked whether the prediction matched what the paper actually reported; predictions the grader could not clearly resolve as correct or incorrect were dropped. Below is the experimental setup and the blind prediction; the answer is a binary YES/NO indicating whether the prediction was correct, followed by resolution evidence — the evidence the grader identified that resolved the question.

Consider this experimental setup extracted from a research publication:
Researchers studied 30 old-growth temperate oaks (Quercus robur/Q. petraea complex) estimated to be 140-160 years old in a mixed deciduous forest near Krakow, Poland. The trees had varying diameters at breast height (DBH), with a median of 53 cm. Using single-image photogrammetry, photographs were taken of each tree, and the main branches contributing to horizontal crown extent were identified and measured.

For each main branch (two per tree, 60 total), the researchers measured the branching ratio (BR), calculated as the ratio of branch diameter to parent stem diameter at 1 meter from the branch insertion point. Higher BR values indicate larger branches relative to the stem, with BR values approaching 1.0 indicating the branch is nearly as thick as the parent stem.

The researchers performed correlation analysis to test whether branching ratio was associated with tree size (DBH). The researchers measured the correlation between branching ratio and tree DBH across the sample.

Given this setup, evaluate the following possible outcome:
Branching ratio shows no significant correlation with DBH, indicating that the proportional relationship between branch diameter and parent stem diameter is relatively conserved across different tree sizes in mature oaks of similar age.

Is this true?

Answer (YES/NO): NO